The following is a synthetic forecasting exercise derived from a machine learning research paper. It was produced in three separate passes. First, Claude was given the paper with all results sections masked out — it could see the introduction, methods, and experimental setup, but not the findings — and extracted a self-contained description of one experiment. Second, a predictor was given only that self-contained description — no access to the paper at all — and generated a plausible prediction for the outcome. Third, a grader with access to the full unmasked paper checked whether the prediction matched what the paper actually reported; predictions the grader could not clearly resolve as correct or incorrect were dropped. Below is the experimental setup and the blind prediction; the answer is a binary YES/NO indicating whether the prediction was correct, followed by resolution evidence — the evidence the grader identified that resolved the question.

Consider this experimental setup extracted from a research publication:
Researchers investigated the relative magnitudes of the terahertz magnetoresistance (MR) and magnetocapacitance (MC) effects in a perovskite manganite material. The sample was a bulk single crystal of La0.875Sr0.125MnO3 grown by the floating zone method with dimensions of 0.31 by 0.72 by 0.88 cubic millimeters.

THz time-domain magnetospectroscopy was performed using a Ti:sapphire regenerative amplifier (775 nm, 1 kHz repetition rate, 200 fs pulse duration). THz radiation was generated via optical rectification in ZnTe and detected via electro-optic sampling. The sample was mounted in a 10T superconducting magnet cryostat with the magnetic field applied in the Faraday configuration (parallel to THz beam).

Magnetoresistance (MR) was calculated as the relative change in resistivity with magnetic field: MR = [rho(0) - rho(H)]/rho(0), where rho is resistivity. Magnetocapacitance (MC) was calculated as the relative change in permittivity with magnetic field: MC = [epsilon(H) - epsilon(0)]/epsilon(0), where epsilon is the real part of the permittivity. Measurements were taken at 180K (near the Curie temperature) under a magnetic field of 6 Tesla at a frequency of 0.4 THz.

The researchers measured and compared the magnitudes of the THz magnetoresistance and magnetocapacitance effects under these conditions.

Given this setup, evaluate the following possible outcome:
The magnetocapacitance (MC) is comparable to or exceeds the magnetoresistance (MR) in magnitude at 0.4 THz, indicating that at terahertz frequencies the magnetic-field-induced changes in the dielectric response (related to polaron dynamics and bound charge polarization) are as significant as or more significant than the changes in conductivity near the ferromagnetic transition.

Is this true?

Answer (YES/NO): NO